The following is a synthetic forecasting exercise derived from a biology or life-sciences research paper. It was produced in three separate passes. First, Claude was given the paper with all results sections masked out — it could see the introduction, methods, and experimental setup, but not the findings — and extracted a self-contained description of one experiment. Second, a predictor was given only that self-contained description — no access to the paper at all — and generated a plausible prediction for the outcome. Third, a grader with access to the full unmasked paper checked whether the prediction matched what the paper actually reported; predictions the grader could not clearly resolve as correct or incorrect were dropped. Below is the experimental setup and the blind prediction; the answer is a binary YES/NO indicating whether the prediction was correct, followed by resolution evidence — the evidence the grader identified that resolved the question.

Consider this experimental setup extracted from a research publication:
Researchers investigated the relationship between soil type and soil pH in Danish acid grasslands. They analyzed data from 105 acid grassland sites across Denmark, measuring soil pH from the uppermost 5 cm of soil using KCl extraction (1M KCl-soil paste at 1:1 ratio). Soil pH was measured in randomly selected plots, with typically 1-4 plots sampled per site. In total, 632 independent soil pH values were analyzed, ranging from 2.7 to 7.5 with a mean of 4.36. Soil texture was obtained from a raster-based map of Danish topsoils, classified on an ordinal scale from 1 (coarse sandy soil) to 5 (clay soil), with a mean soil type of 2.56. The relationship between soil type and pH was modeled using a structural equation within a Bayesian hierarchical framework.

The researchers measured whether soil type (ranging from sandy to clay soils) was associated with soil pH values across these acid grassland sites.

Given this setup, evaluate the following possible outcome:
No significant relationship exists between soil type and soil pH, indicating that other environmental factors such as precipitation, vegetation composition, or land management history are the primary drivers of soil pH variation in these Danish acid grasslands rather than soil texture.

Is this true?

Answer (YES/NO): NO